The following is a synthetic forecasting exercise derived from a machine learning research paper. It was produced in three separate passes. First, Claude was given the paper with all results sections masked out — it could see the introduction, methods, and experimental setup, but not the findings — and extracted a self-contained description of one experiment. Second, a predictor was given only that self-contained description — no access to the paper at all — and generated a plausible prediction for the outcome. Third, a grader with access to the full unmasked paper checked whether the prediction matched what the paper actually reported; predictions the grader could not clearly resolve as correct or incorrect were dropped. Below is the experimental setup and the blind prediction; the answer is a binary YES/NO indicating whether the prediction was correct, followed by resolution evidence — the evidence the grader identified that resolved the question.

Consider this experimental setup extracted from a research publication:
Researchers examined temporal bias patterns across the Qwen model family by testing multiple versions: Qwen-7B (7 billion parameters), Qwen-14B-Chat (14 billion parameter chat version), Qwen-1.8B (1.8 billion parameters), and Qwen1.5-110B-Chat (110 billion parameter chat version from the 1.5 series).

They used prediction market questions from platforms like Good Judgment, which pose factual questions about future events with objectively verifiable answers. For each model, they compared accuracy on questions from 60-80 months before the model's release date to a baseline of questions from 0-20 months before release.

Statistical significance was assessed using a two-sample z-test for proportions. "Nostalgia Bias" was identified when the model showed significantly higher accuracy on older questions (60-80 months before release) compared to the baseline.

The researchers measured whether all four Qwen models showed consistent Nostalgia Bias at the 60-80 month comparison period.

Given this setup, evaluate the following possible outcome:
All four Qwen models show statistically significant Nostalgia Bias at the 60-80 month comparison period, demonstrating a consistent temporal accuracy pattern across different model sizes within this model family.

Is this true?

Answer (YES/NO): NO